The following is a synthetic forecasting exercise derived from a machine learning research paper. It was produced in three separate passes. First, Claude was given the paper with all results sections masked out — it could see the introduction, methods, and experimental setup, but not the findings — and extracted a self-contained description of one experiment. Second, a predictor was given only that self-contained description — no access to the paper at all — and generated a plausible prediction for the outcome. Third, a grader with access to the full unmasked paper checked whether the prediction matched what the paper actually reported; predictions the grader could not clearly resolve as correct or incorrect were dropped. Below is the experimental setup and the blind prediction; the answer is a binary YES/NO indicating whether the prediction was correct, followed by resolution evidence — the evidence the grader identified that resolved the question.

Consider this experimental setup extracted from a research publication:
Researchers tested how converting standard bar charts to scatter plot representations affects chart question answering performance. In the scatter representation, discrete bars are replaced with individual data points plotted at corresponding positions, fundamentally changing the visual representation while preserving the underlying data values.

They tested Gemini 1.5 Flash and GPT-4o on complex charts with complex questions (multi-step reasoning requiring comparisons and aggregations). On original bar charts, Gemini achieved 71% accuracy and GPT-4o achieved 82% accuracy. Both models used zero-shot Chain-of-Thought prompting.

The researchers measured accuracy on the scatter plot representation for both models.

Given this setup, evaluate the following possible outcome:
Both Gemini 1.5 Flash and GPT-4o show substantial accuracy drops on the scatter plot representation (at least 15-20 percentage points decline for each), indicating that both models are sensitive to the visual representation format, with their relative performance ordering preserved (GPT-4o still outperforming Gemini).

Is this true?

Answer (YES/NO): NO